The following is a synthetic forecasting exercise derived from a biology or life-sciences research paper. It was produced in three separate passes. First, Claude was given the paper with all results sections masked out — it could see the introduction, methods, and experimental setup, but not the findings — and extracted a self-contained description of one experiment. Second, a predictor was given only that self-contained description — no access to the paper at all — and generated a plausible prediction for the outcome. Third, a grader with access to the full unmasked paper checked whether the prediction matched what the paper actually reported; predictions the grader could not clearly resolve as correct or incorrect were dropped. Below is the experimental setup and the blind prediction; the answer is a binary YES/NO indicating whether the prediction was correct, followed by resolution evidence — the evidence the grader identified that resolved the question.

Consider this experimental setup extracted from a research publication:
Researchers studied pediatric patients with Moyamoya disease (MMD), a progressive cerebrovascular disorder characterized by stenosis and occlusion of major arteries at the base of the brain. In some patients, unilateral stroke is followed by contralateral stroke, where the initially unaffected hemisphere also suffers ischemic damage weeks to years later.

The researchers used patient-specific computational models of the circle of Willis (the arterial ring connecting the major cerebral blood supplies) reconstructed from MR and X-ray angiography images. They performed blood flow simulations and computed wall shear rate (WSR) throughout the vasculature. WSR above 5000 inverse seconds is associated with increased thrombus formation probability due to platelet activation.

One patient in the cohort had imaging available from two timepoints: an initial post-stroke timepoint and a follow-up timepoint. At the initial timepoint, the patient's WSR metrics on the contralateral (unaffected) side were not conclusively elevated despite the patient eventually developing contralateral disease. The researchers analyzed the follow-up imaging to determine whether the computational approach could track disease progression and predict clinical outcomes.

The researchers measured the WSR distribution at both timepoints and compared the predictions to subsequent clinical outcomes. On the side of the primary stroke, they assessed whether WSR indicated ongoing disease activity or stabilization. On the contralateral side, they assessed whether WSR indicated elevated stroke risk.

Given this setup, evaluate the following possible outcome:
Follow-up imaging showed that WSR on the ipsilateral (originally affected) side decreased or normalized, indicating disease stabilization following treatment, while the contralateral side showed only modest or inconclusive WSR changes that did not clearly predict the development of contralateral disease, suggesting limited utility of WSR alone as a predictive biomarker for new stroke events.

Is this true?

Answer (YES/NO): NO